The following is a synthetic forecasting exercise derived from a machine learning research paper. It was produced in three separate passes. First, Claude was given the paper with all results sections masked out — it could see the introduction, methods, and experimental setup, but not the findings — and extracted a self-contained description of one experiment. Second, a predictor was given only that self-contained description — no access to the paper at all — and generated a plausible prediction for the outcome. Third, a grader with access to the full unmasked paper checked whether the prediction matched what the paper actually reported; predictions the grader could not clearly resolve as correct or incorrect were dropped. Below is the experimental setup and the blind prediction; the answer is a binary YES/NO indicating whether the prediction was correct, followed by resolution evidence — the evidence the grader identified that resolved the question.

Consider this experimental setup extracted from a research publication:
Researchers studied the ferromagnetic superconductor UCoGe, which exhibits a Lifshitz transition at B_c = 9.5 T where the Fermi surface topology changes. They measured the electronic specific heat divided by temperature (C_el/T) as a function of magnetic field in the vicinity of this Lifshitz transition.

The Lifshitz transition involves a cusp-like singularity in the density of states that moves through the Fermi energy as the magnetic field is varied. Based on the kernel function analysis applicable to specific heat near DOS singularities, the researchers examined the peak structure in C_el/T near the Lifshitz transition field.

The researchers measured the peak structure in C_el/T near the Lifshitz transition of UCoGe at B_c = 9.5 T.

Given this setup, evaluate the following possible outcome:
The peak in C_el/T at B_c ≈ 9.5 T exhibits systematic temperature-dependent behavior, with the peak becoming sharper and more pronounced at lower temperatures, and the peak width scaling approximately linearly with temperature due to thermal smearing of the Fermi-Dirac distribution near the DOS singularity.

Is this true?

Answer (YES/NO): NO